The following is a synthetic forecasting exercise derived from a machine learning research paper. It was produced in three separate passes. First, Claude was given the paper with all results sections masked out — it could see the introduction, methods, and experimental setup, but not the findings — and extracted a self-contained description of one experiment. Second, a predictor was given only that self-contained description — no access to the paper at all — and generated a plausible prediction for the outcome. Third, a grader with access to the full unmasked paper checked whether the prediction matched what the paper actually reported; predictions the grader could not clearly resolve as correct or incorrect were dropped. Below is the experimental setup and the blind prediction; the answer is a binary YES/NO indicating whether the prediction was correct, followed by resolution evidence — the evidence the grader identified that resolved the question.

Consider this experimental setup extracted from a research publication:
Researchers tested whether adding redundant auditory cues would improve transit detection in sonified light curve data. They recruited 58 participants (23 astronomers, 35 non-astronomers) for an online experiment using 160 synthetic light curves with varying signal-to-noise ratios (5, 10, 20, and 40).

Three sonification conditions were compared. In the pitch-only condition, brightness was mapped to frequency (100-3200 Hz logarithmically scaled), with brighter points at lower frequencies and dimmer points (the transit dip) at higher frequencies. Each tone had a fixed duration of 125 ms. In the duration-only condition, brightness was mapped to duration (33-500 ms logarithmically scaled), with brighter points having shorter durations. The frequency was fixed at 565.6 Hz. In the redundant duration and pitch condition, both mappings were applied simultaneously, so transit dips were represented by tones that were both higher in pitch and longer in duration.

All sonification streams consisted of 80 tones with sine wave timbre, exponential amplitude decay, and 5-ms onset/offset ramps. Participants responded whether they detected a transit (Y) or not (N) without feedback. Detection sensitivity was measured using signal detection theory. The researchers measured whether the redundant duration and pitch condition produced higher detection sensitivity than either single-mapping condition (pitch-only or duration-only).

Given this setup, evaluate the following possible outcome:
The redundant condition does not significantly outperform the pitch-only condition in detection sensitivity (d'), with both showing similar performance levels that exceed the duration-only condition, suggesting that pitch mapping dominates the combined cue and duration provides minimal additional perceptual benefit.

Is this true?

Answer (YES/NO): NO